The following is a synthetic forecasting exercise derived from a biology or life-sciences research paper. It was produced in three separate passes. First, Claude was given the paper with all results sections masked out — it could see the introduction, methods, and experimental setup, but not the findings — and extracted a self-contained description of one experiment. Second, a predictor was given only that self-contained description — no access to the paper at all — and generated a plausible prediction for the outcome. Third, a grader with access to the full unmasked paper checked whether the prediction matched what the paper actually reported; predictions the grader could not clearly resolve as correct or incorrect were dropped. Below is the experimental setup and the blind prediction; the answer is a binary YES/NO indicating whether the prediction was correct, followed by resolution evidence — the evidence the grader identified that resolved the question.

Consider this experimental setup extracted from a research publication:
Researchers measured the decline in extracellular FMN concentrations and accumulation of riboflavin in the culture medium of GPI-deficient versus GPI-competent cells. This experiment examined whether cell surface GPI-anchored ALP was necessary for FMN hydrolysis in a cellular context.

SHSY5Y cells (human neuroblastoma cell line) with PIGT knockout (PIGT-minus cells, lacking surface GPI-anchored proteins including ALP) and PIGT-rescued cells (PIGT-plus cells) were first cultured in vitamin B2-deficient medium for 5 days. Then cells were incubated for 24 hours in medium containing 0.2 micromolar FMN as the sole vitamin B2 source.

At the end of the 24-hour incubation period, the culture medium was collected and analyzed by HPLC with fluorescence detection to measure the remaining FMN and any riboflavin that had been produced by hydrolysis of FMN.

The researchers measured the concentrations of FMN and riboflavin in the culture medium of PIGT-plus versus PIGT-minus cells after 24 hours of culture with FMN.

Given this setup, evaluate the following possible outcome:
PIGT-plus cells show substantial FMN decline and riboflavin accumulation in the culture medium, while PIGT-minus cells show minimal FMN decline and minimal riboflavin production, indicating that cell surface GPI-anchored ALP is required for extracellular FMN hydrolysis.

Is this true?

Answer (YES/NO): NO